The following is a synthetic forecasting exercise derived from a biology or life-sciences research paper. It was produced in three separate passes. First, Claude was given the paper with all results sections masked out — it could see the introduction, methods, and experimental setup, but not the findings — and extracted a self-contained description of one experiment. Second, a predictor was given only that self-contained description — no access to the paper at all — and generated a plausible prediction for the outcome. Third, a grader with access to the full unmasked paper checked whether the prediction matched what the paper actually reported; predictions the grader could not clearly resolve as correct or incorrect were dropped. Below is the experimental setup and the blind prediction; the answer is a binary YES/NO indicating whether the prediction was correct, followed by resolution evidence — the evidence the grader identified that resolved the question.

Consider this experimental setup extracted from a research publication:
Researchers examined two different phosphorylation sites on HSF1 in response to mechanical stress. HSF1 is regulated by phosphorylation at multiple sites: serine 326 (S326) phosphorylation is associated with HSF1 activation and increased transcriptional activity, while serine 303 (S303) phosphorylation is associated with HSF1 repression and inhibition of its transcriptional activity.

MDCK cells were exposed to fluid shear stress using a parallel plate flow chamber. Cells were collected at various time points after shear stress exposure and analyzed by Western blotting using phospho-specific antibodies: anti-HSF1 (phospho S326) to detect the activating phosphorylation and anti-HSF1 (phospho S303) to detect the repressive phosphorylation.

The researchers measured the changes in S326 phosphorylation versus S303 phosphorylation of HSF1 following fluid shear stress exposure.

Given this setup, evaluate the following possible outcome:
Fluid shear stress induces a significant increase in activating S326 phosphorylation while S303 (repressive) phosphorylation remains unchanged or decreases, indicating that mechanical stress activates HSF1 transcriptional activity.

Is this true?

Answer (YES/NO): YES